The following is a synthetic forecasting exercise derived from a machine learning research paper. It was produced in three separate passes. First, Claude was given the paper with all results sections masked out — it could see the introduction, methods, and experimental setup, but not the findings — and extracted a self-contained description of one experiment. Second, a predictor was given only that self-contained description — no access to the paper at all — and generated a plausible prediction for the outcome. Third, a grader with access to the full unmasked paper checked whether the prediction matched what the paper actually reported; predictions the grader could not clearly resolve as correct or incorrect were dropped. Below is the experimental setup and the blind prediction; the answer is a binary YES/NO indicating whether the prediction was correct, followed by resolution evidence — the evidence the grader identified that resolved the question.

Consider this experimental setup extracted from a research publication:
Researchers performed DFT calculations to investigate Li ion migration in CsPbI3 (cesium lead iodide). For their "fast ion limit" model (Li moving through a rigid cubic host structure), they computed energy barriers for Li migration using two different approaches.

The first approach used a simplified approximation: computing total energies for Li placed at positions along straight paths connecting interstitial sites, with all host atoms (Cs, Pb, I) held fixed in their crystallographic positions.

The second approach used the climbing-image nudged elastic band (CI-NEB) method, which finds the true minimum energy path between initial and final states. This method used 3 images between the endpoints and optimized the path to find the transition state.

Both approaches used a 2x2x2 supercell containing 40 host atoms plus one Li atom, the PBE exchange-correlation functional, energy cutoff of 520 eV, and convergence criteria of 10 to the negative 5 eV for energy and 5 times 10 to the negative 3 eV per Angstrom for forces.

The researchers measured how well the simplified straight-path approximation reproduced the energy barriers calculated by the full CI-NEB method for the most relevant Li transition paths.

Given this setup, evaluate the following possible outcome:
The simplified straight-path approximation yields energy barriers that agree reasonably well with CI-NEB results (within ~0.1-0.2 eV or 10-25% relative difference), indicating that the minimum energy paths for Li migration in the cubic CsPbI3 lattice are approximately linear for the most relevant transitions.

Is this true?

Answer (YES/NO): NO